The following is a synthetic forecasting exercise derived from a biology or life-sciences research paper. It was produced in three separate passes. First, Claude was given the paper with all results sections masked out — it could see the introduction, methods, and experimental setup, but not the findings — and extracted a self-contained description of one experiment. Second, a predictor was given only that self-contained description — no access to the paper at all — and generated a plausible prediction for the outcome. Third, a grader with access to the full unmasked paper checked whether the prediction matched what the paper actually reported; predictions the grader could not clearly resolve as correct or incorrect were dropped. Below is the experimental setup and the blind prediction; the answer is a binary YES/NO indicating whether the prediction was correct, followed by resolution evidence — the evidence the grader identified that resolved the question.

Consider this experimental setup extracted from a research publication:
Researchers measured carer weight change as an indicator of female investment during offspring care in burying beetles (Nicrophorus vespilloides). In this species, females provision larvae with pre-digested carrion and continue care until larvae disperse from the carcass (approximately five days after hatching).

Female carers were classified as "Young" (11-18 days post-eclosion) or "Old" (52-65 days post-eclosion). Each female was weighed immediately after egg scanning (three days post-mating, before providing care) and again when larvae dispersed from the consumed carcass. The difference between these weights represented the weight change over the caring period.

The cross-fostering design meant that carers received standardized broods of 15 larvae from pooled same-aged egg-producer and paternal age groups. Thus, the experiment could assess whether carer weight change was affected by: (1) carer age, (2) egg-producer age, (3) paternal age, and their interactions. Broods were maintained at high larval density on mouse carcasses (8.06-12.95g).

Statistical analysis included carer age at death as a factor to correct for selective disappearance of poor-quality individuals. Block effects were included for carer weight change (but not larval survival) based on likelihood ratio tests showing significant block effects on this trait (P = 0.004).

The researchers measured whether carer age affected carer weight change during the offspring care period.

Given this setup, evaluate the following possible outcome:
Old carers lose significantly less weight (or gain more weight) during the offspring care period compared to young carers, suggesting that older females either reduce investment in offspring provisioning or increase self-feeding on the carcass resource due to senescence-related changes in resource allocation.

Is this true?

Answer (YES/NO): NO